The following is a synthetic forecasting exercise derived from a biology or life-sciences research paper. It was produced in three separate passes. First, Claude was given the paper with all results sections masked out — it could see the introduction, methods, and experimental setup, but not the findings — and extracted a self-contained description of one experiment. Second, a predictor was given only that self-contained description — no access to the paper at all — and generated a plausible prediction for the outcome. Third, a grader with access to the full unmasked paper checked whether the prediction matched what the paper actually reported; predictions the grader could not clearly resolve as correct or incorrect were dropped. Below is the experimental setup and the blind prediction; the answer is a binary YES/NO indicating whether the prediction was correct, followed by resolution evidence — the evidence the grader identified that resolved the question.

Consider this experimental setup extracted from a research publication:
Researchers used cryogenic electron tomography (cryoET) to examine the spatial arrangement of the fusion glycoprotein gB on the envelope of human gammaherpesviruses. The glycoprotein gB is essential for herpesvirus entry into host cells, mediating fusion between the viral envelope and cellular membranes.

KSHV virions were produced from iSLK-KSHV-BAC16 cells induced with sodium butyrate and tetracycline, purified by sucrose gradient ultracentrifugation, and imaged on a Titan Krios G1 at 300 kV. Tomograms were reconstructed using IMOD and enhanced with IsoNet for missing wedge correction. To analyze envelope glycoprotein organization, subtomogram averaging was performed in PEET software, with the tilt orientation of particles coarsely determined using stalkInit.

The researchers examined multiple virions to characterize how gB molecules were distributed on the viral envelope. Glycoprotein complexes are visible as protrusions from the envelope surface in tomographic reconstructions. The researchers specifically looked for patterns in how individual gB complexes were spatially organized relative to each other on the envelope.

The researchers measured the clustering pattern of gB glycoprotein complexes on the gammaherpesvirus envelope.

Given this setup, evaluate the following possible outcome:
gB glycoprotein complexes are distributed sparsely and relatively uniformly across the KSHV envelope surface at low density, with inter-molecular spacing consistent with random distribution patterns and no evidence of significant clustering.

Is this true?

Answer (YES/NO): NO